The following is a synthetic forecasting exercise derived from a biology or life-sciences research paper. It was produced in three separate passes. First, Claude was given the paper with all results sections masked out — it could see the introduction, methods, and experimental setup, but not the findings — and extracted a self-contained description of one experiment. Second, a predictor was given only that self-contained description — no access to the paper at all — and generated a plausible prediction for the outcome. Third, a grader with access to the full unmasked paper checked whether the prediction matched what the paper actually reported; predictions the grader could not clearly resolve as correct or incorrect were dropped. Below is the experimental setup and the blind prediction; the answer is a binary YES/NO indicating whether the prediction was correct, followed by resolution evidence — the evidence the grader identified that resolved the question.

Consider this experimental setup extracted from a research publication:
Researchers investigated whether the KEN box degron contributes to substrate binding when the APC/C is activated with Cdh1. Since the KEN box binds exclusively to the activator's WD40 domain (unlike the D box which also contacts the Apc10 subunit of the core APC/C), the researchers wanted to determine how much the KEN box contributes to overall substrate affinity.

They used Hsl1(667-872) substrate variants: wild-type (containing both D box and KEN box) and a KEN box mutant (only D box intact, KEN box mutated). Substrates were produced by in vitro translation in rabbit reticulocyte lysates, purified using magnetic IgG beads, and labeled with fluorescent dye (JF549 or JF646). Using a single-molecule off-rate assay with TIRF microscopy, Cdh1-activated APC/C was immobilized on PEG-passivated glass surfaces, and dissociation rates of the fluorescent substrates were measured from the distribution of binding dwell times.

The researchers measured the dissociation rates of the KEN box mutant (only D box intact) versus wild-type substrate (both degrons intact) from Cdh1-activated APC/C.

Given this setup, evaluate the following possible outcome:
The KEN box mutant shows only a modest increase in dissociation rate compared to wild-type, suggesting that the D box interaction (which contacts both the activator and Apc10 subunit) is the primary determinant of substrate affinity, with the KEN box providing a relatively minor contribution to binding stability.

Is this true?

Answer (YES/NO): NO